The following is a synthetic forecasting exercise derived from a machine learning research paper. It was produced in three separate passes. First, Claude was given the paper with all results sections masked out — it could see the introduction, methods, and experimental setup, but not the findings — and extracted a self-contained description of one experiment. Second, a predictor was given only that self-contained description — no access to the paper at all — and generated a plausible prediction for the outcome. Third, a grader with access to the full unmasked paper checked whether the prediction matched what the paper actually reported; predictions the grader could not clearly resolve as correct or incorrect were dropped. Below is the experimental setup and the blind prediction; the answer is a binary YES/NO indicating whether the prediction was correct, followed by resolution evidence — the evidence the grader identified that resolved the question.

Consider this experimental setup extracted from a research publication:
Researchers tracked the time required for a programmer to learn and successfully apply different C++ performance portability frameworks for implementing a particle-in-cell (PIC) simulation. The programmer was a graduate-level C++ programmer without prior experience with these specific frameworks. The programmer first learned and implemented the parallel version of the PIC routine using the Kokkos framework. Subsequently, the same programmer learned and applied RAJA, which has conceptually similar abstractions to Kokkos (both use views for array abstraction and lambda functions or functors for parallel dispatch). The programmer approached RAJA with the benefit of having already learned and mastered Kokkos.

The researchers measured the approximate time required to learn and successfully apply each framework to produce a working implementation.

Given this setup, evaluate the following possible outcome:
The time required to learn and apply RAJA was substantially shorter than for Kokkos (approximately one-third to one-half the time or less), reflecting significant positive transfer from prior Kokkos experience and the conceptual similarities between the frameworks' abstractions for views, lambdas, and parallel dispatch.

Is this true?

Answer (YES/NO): YES